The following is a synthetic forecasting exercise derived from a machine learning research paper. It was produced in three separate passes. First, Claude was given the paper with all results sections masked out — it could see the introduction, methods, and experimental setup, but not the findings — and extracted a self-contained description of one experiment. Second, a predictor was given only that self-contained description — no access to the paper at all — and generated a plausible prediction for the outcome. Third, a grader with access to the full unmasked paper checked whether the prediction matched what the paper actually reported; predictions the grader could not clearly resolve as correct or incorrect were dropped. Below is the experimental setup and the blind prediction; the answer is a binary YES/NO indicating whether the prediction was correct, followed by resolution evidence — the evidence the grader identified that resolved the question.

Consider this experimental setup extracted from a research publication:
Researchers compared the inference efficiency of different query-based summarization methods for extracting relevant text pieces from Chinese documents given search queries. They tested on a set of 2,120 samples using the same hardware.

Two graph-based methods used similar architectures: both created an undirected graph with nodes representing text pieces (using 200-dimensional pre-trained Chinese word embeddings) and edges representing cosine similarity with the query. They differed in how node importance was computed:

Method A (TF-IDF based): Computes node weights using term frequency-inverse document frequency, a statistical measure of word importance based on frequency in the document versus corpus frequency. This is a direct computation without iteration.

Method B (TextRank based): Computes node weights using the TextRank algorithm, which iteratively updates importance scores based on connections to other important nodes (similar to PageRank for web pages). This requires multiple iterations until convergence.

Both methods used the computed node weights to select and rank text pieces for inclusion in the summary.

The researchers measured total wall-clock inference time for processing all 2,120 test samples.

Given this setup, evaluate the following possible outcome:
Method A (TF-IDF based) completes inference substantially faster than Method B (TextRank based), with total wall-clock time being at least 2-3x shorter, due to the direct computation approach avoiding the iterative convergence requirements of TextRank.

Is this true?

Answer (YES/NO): YES